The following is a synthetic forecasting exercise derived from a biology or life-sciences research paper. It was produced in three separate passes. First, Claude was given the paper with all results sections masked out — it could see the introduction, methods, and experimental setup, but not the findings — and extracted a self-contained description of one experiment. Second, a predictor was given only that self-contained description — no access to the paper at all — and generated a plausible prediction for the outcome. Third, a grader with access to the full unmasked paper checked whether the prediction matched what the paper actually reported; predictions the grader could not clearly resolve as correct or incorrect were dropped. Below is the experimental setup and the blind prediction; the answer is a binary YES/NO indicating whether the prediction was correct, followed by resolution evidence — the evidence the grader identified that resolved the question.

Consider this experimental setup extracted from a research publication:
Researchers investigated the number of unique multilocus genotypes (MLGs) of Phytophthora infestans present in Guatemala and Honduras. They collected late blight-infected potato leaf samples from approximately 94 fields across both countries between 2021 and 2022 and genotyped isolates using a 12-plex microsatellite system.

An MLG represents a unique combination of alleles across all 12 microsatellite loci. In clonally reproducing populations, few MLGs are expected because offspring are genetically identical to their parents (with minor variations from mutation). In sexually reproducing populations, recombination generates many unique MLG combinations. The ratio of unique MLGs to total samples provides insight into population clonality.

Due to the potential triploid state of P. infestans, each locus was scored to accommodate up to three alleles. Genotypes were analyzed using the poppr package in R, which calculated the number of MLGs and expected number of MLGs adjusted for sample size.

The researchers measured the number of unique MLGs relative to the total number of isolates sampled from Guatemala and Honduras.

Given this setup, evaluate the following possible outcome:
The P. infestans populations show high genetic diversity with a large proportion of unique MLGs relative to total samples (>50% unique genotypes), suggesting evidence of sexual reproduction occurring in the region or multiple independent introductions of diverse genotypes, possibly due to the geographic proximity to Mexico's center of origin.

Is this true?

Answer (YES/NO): YES